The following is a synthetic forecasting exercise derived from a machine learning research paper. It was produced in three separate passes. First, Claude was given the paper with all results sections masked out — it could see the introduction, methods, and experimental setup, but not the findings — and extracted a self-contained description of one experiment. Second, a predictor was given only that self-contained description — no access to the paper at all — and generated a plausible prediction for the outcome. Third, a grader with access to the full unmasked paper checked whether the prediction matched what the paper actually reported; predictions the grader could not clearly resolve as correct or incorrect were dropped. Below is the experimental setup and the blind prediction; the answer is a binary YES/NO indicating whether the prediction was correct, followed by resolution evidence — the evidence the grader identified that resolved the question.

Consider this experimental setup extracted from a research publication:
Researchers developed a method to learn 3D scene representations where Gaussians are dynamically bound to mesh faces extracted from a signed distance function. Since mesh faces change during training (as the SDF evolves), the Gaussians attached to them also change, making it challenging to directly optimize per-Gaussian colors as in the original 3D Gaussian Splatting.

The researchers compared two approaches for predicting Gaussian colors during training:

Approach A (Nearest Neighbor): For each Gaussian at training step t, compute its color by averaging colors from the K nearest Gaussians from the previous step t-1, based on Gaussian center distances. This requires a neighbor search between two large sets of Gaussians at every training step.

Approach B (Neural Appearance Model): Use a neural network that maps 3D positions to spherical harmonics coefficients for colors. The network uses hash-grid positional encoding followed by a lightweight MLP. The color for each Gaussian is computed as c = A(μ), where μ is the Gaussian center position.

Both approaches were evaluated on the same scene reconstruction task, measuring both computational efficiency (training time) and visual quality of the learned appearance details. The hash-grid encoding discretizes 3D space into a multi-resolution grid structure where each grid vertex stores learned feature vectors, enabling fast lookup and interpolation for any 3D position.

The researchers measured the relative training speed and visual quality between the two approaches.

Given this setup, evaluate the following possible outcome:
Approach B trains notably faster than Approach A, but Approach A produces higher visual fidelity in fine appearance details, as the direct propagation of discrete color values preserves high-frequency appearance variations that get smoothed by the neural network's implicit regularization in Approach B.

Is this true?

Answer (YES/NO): NO